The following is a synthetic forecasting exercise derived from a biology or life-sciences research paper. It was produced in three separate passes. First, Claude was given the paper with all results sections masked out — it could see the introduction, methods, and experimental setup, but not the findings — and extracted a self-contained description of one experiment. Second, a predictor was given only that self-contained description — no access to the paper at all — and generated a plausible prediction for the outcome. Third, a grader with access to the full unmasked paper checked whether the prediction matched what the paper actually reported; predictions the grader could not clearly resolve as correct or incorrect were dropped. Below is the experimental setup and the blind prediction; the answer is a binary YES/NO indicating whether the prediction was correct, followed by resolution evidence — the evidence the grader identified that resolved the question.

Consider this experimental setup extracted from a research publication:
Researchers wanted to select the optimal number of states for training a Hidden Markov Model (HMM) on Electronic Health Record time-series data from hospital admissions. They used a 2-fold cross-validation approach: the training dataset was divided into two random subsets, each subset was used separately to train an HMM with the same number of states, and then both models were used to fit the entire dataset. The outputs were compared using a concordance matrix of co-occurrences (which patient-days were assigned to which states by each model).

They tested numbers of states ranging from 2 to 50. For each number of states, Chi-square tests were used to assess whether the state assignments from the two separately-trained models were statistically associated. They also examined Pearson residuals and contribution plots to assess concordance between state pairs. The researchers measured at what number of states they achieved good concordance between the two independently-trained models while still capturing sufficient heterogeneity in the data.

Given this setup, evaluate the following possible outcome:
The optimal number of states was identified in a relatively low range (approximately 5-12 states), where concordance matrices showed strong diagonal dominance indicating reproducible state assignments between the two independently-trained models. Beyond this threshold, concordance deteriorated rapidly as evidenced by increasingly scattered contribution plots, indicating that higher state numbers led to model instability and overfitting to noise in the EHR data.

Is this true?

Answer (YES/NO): NO